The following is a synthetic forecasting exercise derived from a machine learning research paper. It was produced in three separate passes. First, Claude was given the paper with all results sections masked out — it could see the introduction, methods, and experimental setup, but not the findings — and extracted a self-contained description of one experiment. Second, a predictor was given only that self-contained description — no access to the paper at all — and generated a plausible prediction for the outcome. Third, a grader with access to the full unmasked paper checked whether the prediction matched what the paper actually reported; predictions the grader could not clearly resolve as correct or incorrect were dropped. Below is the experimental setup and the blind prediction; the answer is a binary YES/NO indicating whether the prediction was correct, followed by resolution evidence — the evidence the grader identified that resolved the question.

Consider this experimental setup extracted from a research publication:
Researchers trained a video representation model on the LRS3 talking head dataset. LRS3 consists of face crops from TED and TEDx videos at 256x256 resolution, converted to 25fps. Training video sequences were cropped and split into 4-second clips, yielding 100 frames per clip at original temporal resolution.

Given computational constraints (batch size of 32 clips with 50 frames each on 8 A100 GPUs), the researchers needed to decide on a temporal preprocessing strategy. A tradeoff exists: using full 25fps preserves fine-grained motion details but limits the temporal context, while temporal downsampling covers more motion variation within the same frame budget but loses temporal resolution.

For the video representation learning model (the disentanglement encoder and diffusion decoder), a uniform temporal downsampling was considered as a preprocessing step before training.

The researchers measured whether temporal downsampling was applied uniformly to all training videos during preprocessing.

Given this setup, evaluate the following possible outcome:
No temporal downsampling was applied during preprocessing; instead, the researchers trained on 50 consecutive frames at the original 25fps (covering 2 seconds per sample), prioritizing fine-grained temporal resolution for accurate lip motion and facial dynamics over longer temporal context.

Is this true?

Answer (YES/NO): NO